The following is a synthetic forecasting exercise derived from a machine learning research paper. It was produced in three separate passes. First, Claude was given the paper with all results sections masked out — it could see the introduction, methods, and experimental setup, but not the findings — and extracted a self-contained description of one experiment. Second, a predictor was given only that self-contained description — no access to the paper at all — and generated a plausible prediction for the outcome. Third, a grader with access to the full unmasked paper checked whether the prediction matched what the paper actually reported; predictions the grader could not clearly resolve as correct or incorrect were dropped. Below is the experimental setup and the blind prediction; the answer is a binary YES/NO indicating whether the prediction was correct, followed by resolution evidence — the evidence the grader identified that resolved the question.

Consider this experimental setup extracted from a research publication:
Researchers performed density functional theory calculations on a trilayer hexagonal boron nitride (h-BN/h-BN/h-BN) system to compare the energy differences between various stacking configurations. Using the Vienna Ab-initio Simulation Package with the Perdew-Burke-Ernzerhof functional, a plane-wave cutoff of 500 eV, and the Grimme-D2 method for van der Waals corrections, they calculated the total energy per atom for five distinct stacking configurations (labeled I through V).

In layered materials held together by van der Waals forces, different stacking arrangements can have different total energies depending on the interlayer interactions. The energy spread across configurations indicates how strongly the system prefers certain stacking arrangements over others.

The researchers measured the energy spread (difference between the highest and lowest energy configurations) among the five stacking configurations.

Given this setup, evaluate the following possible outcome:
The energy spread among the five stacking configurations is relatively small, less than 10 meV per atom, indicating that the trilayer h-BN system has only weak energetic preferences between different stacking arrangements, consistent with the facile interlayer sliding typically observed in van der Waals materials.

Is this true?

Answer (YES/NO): YES